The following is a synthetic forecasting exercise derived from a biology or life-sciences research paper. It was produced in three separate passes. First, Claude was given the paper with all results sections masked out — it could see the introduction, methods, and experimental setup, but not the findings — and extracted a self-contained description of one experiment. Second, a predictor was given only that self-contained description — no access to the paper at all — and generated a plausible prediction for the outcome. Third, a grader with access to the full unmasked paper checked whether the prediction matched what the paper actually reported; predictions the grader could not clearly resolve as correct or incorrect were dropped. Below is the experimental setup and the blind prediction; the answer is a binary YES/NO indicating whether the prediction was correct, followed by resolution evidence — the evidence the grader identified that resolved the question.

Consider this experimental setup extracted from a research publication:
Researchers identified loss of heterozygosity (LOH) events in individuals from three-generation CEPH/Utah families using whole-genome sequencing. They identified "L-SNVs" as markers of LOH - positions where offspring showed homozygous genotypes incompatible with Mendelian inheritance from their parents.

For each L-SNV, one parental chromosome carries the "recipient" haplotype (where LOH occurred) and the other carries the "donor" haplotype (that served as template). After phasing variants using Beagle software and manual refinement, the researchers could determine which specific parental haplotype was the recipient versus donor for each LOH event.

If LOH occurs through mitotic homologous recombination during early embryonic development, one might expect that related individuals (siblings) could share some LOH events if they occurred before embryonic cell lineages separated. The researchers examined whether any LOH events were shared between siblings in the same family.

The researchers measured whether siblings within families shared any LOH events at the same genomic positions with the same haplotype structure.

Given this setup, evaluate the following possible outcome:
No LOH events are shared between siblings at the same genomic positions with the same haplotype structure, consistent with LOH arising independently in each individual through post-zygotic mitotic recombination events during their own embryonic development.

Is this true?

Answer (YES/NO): NO